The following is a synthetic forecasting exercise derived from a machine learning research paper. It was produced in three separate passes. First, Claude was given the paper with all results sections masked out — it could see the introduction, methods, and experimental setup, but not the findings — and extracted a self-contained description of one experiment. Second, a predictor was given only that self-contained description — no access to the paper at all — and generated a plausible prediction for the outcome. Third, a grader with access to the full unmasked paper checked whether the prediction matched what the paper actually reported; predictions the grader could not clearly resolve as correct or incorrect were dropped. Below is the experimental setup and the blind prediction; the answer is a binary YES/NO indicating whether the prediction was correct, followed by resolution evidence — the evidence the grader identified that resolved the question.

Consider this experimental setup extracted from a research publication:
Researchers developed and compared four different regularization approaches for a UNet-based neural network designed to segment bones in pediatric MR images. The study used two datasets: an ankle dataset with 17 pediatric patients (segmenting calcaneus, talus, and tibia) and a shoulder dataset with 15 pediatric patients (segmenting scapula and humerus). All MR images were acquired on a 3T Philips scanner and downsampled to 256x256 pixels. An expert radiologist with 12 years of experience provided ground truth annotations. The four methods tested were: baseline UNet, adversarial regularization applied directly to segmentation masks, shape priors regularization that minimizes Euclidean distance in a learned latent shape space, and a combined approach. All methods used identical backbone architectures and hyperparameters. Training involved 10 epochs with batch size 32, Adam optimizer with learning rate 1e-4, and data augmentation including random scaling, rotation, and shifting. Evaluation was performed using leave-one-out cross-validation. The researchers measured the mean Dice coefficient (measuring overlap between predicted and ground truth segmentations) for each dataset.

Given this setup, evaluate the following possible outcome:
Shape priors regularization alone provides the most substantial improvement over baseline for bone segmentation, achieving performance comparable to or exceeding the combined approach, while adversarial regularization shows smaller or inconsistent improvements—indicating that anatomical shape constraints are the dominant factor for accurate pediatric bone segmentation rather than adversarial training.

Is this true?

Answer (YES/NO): YES